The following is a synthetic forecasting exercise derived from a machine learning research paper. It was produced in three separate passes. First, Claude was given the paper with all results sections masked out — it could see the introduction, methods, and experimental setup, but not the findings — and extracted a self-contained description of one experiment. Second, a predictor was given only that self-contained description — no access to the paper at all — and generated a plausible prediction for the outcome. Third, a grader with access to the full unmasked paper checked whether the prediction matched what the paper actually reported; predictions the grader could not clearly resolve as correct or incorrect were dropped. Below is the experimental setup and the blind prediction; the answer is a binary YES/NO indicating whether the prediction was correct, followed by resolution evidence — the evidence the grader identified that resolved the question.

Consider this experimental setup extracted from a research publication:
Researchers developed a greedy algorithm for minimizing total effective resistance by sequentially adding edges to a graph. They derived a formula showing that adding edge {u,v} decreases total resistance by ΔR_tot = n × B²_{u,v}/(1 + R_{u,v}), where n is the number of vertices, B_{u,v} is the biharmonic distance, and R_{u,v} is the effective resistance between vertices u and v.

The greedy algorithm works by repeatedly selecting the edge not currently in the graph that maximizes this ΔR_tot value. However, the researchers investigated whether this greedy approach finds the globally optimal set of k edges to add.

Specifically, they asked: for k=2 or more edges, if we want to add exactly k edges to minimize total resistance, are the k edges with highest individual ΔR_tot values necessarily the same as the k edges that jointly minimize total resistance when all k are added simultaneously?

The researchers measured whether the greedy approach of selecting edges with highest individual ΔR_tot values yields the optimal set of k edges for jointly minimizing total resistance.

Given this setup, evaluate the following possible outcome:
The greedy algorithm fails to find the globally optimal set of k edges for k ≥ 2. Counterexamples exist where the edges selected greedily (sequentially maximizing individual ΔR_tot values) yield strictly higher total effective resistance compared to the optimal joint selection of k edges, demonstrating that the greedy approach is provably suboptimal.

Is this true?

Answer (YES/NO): YES